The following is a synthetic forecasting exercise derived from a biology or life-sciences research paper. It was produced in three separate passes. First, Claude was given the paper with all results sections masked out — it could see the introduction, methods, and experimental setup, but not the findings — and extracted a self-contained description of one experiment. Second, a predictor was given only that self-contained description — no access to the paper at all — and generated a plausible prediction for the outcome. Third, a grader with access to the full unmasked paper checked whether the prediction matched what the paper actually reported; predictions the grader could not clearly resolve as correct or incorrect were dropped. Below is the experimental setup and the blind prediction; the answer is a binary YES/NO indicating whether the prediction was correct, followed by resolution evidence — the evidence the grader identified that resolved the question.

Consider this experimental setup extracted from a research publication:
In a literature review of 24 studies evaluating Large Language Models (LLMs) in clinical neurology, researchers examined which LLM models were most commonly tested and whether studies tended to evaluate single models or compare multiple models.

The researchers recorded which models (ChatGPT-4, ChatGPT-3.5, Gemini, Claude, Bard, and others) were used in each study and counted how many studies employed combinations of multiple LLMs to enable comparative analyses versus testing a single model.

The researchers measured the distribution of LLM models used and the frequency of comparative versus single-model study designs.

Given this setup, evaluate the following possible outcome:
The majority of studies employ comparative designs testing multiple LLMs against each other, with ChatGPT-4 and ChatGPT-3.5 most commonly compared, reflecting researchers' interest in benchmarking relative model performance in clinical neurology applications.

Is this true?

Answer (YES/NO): NO